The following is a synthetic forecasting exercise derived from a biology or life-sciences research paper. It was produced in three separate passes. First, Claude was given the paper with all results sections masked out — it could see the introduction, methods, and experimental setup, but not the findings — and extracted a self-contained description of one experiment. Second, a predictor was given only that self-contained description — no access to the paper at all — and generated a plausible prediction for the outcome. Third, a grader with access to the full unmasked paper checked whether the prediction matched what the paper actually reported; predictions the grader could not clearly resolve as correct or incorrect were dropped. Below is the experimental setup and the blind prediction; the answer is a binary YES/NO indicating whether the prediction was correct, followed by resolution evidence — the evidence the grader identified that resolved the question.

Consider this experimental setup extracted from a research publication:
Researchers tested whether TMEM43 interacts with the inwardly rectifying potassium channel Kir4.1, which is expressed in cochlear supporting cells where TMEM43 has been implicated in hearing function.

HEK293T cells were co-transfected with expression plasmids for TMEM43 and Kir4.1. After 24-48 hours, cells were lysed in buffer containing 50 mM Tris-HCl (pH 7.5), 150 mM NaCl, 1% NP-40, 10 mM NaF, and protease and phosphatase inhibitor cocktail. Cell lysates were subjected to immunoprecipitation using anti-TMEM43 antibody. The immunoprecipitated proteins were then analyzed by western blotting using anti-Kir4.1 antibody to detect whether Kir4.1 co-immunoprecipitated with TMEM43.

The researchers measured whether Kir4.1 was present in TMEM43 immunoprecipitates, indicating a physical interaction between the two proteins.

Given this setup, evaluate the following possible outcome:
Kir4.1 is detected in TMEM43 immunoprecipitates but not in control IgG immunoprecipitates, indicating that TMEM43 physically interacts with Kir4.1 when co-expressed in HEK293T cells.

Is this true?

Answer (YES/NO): NO